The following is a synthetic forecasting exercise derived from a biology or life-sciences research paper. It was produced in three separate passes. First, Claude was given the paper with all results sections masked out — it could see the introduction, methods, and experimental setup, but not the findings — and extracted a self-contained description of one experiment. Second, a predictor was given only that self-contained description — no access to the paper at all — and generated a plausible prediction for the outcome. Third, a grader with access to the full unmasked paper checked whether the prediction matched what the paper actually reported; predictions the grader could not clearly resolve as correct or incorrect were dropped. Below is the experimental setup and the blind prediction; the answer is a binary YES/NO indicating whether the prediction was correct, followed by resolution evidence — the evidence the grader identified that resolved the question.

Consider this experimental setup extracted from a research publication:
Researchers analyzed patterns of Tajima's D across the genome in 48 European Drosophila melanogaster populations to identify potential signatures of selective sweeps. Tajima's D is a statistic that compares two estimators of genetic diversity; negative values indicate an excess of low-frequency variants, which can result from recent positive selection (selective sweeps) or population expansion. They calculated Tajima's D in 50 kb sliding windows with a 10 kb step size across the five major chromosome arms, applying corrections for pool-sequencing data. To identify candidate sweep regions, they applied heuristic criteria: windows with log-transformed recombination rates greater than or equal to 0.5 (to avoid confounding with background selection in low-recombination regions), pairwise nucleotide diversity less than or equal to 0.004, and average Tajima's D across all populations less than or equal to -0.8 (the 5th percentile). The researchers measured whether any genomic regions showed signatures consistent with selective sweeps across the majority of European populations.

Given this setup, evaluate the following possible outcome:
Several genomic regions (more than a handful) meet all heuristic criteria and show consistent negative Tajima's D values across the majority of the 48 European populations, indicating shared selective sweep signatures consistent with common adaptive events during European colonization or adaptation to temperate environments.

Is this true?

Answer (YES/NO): YES